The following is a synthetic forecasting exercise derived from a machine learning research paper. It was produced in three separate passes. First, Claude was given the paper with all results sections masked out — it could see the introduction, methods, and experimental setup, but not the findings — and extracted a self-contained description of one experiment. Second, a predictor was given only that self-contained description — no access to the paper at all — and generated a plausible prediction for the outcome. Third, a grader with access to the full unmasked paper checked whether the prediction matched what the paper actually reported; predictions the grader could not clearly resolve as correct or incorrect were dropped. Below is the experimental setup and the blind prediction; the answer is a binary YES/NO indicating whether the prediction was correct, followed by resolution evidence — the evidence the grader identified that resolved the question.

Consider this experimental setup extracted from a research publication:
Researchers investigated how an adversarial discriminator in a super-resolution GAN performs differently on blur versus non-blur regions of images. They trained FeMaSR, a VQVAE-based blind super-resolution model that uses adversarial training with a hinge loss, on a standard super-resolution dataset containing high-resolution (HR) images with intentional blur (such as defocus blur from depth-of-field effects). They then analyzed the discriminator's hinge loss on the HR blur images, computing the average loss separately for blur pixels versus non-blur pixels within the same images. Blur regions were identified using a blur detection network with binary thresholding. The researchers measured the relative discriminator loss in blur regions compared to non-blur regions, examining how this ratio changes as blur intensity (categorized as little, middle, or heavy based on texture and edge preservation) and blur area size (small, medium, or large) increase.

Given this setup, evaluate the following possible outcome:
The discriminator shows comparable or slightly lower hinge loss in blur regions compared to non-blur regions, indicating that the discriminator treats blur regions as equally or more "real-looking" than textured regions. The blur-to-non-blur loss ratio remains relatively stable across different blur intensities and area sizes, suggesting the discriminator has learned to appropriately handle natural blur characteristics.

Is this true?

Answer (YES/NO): NO